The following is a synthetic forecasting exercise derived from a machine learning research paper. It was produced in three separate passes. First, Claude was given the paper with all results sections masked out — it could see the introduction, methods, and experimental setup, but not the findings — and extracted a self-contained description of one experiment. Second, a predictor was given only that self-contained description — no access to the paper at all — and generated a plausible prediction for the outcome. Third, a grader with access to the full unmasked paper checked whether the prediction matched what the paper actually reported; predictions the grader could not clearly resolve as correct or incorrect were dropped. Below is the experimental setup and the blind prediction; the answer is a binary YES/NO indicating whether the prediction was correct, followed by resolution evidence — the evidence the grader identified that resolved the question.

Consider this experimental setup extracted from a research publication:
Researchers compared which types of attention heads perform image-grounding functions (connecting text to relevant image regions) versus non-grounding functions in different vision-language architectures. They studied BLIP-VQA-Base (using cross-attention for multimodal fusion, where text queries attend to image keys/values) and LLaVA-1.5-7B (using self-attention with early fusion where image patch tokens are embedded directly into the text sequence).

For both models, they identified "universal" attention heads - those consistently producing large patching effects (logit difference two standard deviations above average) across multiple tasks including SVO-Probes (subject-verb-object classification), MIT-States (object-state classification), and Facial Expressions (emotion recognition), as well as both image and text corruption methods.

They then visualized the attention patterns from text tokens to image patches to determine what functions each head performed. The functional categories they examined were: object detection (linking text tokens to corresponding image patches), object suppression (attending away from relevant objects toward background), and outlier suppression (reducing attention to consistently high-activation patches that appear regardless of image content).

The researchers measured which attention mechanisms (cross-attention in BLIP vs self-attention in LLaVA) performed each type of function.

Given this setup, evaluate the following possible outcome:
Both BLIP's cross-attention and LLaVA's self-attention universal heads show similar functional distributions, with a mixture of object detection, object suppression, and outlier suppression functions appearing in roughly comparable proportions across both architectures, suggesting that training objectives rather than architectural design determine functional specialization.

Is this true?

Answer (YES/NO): NO